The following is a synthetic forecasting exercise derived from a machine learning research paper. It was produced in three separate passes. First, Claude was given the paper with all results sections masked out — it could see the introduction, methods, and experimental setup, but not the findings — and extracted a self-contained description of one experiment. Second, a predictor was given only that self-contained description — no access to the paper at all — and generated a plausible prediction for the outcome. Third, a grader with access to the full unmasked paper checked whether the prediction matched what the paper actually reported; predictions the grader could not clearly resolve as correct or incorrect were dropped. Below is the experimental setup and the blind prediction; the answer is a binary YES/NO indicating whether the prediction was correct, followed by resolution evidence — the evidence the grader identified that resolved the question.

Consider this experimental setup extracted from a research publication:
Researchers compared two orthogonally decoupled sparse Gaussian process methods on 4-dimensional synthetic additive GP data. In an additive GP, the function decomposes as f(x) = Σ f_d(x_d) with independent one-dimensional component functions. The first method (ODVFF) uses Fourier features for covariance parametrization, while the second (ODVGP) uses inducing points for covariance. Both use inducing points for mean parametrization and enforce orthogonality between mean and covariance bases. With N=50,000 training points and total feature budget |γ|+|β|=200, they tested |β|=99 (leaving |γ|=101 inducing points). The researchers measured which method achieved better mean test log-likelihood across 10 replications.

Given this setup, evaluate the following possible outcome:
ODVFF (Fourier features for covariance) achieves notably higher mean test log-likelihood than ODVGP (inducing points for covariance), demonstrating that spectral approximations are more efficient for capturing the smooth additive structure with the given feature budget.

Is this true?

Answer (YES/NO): NO